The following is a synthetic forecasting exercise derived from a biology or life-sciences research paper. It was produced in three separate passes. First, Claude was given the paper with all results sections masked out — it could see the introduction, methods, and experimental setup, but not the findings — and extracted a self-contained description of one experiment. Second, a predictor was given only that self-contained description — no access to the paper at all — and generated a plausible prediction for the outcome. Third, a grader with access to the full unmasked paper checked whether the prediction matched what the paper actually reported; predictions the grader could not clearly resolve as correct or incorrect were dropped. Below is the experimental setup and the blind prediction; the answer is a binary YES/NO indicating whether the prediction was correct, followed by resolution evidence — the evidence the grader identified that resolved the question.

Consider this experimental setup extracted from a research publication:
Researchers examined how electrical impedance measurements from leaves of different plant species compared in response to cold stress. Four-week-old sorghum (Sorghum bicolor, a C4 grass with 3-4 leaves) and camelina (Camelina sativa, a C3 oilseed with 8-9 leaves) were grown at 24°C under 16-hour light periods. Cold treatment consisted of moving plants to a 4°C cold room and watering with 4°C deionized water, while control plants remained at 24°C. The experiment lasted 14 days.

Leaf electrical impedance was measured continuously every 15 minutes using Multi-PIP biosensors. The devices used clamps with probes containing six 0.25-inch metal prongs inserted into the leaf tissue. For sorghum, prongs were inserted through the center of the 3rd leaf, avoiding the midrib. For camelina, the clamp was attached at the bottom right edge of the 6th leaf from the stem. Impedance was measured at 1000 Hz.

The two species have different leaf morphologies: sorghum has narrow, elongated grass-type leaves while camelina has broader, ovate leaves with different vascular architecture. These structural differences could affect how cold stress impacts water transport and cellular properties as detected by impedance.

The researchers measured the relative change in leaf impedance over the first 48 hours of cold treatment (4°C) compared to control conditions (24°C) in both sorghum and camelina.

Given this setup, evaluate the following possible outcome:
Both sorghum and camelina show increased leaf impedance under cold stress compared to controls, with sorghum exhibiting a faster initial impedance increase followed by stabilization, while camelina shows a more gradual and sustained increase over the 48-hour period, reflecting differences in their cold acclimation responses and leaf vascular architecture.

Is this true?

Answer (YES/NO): NO